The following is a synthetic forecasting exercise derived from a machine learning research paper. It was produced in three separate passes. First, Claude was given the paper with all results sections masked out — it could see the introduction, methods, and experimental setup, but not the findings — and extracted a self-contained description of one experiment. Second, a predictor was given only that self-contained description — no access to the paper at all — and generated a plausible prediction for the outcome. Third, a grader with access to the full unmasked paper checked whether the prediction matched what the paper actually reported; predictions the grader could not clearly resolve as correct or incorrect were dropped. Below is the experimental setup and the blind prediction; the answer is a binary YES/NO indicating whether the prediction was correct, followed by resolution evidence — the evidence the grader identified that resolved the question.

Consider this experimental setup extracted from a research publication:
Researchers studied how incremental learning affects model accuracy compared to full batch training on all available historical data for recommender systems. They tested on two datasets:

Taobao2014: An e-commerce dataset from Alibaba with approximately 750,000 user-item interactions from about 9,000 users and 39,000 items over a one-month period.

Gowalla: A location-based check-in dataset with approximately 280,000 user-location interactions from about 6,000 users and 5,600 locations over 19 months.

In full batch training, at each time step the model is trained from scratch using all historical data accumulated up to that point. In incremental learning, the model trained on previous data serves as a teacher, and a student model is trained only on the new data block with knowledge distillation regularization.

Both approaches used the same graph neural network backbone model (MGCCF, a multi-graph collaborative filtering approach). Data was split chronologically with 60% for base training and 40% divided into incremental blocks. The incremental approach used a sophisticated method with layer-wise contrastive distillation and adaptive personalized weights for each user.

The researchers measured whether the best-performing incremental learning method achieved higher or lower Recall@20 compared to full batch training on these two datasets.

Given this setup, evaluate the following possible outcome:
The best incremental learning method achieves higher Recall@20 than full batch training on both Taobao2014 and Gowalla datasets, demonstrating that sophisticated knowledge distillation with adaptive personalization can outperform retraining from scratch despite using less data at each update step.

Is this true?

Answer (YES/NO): NO